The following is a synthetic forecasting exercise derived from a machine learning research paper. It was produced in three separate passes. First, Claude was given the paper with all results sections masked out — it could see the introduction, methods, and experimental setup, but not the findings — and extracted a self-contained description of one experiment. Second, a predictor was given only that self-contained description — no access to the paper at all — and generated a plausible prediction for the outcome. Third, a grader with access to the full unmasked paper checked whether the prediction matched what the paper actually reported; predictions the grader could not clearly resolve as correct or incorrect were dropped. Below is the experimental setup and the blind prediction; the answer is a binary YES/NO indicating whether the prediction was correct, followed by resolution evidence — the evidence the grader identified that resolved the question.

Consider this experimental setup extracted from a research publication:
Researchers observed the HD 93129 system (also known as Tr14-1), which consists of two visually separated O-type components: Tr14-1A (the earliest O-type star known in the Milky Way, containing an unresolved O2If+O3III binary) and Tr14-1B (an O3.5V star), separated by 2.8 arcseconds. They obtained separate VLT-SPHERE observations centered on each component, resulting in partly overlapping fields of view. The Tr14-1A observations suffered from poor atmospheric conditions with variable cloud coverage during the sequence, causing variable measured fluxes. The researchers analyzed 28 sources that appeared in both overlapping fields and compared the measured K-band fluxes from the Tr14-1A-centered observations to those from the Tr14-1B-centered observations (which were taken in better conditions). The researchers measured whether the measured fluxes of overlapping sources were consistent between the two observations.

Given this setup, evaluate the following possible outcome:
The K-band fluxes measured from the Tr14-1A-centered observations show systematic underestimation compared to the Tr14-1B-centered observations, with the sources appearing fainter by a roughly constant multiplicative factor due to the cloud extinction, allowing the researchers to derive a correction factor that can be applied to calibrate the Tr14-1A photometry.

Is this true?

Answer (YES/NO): NO